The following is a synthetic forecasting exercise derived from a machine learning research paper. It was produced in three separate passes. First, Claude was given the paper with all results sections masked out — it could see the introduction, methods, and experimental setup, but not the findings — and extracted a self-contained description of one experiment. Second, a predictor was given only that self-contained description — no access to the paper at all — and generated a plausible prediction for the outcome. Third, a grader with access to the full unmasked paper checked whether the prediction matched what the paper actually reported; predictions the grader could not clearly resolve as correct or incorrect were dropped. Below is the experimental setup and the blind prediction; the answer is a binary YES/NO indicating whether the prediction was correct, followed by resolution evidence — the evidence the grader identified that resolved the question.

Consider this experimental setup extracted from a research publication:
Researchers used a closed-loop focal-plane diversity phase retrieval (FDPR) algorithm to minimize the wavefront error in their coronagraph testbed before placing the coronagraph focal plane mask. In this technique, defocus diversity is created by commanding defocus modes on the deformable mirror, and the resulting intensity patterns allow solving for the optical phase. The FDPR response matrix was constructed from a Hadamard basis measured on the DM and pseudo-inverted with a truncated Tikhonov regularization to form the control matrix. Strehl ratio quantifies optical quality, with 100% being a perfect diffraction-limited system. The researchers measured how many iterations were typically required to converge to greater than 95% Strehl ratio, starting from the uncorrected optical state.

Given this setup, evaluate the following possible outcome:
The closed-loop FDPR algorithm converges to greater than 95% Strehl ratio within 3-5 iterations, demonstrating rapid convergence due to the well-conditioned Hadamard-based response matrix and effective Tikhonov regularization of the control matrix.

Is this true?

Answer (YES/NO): YES